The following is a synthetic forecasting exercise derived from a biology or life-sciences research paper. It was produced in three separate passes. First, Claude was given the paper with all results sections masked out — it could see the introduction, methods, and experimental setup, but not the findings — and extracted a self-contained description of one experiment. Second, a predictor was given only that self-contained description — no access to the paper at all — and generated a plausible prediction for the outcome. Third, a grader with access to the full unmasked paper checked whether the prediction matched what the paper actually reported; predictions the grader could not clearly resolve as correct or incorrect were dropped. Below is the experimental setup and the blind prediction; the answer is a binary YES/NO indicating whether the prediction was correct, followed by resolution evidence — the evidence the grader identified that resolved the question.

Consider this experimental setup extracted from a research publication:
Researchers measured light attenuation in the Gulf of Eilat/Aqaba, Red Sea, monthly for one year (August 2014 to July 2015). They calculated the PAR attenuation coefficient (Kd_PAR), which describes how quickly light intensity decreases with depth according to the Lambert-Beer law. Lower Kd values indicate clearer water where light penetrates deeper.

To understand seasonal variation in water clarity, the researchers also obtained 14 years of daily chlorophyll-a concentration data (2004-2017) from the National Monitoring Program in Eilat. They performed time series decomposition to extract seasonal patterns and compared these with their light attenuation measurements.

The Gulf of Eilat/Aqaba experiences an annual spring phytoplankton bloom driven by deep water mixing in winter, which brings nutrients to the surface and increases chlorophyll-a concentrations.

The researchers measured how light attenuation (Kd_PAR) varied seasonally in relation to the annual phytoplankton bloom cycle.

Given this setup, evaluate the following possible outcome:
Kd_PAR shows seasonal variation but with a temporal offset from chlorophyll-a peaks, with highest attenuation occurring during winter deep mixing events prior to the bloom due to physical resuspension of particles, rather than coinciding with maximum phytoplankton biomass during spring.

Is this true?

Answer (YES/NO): NO